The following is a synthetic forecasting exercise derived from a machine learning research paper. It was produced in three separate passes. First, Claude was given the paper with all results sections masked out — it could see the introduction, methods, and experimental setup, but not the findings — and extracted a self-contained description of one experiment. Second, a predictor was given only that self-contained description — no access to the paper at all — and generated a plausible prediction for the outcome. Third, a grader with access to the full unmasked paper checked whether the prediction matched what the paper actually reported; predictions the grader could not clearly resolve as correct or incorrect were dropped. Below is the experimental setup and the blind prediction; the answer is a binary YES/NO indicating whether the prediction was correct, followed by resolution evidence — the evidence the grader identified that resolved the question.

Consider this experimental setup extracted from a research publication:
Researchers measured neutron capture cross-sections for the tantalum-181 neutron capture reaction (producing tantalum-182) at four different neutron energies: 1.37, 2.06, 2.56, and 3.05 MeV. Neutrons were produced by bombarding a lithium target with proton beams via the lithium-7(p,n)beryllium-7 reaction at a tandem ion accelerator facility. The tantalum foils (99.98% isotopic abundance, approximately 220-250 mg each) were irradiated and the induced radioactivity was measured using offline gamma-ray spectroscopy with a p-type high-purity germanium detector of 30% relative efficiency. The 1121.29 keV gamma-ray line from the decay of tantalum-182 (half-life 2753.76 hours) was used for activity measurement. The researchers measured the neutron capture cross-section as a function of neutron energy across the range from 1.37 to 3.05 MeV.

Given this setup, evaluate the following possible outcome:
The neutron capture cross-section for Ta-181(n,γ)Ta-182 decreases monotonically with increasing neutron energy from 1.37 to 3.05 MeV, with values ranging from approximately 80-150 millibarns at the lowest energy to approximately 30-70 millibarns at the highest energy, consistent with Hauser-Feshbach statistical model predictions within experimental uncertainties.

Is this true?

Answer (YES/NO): YES